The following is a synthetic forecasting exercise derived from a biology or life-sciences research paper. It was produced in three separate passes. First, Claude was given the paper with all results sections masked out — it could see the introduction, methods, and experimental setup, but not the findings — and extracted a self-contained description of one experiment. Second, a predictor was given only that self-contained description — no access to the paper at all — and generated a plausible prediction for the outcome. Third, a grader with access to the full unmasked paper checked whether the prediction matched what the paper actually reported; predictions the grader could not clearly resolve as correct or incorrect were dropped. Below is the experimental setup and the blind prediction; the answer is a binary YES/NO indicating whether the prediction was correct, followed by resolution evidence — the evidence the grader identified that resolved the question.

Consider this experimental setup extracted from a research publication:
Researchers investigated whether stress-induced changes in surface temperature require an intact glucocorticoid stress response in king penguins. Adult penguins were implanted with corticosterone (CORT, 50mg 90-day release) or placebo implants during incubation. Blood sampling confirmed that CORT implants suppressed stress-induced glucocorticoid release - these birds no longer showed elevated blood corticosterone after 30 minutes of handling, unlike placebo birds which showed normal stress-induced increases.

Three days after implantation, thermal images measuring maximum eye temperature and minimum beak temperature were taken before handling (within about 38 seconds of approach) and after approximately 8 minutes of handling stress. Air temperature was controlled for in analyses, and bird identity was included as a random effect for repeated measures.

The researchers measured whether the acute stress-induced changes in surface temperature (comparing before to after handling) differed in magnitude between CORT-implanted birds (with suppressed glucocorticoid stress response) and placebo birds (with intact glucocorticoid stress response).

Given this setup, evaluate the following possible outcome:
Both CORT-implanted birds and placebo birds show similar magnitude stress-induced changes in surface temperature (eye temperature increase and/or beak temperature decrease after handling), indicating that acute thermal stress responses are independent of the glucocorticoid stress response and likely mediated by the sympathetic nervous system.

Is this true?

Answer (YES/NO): YES